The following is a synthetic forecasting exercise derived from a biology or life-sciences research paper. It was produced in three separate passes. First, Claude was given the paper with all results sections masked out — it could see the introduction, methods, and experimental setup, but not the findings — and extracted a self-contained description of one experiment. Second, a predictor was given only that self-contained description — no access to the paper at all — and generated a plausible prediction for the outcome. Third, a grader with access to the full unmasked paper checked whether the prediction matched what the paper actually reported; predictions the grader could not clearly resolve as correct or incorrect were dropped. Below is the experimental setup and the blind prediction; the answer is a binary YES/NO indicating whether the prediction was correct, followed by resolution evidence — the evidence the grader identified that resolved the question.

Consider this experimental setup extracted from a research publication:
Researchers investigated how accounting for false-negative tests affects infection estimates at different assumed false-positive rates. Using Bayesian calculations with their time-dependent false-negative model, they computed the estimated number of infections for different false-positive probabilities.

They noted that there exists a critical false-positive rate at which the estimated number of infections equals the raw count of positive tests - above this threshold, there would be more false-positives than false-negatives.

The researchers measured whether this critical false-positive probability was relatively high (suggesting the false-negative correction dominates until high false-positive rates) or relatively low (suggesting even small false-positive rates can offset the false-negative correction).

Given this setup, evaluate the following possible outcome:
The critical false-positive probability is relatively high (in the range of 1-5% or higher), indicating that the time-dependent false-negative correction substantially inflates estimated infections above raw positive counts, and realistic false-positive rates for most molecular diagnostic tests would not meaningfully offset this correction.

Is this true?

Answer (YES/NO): NO